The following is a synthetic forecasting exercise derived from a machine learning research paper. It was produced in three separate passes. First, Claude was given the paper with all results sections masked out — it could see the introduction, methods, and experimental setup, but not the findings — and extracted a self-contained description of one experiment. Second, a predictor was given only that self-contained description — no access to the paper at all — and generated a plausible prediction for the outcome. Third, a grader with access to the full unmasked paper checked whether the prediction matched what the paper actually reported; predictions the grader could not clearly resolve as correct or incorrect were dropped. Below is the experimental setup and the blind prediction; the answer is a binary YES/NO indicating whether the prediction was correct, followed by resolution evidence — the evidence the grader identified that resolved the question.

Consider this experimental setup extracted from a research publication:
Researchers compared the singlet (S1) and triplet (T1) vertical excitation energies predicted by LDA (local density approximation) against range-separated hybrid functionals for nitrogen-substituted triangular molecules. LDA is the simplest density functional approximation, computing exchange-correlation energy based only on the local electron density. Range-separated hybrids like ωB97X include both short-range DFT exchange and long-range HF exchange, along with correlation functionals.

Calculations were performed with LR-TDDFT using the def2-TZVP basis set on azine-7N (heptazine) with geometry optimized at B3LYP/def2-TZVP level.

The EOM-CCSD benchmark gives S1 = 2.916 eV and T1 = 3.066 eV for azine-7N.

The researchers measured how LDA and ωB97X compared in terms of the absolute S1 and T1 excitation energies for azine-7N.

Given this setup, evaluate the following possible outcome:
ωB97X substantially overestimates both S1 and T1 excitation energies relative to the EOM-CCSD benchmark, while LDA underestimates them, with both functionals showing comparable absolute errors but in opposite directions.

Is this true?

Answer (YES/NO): NO